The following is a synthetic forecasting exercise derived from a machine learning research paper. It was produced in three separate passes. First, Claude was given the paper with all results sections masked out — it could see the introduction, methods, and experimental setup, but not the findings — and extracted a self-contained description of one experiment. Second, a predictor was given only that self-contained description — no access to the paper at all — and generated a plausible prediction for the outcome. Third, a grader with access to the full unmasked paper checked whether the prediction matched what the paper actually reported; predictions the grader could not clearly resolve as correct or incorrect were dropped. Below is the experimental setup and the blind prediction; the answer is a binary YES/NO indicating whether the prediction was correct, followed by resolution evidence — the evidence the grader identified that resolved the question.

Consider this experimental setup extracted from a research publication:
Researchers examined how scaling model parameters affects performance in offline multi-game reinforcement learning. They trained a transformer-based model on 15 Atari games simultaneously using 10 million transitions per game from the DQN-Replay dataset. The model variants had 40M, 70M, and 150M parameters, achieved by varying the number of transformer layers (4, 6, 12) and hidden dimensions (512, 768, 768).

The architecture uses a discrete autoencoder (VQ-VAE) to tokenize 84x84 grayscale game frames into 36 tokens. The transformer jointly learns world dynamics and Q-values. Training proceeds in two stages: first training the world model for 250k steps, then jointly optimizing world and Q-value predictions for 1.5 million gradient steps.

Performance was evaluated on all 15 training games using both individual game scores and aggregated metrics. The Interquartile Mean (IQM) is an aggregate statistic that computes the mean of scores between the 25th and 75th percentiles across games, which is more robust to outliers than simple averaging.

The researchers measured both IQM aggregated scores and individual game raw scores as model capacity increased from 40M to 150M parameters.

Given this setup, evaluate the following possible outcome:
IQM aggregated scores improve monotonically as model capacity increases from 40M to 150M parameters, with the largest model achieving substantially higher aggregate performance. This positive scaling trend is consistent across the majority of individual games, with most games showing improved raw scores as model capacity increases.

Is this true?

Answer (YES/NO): NO